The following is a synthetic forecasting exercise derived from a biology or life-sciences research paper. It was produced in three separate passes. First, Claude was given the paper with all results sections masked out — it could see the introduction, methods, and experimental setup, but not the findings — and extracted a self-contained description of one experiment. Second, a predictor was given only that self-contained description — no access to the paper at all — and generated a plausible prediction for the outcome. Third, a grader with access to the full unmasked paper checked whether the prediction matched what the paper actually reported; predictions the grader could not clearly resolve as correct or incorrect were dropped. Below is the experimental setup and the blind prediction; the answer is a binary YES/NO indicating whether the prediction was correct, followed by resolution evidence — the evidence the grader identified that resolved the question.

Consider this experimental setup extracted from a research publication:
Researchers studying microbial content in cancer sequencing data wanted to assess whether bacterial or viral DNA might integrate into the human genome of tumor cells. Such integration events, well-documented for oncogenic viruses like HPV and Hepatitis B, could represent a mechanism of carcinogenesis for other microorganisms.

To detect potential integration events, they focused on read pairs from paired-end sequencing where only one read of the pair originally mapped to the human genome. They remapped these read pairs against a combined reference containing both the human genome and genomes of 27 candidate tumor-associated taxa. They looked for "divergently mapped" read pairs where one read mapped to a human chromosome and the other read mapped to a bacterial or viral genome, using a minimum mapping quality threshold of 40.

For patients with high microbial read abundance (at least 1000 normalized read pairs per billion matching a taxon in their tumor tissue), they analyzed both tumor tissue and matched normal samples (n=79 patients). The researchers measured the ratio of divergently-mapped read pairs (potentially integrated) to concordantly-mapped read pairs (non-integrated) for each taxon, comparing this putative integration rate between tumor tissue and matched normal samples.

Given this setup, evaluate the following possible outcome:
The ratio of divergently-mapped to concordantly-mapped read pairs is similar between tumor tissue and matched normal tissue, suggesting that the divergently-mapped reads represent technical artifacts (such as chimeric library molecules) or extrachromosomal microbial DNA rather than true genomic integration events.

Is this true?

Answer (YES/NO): NO